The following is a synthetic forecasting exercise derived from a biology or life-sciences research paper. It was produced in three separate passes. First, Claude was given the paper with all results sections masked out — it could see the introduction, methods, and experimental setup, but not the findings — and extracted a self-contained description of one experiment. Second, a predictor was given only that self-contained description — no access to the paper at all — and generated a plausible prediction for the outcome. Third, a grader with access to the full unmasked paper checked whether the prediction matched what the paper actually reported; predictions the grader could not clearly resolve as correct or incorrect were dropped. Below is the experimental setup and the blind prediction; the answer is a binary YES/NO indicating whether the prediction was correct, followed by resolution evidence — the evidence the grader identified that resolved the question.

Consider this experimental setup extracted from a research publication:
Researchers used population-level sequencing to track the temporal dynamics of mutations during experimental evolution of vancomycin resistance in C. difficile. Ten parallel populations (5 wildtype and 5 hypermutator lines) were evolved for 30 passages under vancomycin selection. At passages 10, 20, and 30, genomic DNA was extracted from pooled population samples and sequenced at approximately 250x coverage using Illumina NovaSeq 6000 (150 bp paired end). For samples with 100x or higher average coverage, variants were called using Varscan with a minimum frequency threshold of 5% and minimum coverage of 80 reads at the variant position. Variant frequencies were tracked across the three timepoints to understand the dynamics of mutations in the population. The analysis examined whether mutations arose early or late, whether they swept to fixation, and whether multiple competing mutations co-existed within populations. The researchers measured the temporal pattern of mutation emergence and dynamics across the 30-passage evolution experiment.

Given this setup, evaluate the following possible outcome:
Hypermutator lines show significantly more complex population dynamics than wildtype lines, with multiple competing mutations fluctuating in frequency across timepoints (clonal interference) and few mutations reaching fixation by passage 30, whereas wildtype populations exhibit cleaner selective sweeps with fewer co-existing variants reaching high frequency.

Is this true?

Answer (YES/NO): NO